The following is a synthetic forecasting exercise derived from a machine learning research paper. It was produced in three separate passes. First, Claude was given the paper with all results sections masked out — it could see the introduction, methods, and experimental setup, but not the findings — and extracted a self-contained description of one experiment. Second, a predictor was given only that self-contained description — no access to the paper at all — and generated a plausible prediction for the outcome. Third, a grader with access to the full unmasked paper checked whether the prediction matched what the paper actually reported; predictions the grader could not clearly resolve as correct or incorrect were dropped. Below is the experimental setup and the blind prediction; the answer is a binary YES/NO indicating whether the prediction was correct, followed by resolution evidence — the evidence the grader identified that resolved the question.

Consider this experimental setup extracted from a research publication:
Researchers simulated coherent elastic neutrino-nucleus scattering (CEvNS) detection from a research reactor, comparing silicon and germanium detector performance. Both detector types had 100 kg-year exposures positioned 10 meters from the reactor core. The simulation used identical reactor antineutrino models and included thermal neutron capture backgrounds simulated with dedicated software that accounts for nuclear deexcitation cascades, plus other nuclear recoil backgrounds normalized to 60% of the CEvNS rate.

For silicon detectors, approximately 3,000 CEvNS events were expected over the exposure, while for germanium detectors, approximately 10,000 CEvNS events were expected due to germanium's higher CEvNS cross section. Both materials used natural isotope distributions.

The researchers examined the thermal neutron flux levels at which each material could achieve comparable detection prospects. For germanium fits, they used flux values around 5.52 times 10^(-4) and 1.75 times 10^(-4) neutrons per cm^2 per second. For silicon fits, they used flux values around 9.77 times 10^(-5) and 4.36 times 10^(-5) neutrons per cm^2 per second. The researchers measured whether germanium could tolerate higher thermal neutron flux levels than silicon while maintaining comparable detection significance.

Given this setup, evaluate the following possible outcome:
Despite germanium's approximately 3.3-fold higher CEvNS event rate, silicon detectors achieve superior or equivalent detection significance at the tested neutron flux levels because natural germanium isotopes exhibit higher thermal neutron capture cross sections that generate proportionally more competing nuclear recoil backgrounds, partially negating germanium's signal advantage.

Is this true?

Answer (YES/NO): NO